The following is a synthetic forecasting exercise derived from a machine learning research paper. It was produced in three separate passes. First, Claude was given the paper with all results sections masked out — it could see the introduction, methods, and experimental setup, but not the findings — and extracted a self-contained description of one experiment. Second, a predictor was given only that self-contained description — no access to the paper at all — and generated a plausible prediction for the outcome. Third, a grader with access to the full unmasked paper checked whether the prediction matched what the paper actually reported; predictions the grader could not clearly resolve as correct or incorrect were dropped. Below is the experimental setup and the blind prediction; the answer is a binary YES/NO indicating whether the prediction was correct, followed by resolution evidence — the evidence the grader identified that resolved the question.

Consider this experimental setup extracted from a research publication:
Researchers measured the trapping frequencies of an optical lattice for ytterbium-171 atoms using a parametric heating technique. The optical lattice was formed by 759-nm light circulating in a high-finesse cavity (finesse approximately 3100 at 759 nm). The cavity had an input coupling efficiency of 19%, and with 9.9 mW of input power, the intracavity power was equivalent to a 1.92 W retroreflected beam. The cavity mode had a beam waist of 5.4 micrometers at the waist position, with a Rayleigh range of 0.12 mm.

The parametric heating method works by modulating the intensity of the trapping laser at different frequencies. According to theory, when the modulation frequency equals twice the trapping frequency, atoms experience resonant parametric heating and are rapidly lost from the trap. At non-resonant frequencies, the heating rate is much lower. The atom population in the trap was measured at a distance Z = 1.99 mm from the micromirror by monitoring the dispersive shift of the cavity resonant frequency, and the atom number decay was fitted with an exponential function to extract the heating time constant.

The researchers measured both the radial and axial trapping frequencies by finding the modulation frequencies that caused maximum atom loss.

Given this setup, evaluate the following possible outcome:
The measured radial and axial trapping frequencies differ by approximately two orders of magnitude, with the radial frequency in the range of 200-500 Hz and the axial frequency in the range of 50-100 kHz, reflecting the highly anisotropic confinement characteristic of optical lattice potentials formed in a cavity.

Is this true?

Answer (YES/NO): NO